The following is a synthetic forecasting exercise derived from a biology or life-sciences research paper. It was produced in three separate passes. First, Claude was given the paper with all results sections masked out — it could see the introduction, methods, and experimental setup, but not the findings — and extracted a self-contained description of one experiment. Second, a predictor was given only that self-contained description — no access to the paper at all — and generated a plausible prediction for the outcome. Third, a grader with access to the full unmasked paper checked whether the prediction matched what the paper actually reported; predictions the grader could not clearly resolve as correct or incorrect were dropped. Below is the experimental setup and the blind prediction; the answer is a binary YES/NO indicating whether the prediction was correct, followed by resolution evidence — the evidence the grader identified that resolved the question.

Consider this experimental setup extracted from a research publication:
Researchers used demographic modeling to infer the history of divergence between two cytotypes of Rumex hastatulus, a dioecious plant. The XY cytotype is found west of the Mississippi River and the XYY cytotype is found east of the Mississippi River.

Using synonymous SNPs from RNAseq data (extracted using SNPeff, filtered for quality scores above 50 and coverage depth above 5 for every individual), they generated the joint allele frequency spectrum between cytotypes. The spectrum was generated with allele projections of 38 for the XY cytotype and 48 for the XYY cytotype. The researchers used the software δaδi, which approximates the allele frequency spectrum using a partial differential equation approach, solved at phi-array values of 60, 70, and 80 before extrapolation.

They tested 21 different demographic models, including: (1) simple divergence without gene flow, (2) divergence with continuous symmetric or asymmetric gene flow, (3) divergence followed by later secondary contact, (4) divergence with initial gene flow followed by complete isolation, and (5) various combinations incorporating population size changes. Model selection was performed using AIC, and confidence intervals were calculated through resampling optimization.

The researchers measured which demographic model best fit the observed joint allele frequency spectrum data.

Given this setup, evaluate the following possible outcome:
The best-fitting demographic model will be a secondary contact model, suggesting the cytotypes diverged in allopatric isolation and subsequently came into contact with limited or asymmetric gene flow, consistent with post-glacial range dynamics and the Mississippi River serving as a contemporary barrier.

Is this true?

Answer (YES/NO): NO